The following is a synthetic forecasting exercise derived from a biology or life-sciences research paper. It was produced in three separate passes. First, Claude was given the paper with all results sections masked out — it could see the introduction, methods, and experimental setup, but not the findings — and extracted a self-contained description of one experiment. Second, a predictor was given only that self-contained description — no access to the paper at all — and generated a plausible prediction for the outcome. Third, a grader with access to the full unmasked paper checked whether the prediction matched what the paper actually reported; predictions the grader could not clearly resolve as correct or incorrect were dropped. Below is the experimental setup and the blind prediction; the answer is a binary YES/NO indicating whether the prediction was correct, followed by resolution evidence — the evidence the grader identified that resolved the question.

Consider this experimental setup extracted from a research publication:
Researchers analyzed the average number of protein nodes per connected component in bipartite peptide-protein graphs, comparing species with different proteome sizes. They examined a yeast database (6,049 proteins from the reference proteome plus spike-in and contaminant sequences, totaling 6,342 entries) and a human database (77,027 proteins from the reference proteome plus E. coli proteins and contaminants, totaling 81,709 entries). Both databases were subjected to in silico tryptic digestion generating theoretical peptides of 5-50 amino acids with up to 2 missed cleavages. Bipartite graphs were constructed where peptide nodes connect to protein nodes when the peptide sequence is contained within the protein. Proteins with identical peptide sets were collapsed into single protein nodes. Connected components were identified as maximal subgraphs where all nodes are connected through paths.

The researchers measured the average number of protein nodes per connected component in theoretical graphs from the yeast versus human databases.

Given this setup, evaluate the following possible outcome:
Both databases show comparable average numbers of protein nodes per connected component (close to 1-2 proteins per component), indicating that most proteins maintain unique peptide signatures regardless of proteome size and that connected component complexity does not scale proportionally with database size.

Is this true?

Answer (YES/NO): NO